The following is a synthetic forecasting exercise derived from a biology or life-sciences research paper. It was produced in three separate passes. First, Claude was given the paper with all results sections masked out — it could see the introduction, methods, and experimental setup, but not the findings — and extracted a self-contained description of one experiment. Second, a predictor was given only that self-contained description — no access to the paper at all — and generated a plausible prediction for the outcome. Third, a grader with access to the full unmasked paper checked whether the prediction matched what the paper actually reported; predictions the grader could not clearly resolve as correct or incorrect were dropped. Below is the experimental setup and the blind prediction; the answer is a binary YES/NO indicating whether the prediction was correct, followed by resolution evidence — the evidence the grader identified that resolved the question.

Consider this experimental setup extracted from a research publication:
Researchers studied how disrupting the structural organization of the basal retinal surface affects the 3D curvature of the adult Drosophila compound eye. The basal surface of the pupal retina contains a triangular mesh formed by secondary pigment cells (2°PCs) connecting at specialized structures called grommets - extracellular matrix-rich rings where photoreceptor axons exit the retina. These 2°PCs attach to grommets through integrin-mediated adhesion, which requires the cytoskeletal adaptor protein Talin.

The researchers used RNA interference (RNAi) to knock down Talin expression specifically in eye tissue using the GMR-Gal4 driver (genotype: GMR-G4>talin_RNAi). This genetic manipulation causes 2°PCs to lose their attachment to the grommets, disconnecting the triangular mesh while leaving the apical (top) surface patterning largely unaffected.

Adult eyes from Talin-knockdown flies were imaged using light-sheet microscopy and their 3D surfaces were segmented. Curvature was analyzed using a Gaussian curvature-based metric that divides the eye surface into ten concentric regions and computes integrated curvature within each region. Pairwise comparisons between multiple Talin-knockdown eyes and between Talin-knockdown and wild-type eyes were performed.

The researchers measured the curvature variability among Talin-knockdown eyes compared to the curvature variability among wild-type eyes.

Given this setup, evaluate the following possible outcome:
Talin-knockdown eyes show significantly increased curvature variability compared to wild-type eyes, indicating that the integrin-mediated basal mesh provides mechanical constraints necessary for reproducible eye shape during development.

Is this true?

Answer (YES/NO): YES